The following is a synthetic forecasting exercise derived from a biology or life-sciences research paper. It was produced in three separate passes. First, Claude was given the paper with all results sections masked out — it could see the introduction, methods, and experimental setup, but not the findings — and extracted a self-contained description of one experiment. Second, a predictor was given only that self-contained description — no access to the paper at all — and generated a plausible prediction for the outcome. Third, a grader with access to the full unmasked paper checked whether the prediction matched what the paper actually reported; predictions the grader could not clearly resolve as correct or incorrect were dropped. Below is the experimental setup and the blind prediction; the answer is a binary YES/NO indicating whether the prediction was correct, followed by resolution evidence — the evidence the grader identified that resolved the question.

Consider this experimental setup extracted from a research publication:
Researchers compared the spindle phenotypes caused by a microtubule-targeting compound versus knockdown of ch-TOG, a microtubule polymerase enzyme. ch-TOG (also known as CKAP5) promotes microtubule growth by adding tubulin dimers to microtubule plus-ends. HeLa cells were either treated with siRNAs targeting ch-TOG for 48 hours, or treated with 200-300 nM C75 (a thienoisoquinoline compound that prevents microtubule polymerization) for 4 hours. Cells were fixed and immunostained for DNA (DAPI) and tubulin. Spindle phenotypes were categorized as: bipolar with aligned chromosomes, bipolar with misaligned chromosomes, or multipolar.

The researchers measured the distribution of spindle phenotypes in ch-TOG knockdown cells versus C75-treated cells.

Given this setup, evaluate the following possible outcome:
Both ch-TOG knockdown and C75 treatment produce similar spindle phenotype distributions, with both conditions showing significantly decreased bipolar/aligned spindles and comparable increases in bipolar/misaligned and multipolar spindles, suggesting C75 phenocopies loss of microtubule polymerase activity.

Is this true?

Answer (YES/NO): YES